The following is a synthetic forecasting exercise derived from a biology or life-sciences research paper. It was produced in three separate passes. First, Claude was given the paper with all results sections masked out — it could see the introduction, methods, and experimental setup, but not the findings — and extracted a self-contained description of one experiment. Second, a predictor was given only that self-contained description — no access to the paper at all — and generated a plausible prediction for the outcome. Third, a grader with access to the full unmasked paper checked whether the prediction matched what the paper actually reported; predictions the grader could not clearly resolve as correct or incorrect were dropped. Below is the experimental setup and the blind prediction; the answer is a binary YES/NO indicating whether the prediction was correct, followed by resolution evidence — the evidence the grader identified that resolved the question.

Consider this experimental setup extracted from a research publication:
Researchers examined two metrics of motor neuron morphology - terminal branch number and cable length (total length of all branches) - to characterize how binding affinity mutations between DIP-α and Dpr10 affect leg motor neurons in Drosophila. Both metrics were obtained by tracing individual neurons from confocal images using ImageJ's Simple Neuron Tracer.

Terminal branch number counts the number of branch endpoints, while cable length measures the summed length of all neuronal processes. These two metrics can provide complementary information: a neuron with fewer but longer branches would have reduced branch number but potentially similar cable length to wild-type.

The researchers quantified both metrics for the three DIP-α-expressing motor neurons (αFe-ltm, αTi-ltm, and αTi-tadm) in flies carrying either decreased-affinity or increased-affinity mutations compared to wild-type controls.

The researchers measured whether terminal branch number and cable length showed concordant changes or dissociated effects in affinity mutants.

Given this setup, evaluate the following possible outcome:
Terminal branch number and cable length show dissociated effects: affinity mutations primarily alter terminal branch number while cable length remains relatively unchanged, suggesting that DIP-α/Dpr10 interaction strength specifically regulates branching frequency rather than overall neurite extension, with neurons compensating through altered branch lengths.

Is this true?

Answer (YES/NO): NO